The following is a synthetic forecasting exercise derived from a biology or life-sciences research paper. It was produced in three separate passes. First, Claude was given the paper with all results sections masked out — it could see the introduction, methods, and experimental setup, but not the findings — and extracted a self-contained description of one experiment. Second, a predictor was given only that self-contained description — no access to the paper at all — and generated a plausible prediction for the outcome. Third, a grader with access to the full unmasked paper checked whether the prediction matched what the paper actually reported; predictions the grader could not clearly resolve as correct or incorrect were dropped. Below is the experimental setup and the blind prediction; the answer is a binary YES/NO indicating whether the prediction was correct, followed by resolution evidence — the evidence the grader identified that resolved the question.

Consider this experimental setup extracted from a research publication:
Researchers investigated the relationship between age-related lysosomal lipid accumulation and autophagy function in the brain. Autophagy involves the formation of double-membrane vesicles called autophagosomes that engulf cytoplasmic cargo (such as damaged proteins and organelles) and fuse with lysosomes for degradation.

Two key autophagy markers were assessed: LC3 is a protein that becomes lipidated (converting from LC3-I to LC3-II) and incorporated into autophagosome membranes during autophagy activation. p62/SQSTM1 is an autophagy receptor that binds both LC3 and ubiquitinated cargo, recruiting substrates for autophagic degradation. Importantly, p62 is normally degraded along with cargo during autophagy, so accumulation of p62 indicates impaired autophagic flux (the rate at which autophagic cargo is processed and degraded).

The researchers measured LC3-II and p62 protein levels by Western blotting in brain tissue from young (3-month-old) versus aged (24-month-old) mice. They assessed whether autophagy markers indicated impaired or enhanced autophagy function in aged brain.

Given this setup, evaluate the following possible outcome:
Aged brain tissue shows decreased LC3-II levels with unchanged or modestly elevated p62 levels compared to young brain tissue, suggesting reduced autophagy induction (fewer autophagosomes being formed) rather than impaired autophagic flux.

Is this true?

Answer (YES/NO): NO